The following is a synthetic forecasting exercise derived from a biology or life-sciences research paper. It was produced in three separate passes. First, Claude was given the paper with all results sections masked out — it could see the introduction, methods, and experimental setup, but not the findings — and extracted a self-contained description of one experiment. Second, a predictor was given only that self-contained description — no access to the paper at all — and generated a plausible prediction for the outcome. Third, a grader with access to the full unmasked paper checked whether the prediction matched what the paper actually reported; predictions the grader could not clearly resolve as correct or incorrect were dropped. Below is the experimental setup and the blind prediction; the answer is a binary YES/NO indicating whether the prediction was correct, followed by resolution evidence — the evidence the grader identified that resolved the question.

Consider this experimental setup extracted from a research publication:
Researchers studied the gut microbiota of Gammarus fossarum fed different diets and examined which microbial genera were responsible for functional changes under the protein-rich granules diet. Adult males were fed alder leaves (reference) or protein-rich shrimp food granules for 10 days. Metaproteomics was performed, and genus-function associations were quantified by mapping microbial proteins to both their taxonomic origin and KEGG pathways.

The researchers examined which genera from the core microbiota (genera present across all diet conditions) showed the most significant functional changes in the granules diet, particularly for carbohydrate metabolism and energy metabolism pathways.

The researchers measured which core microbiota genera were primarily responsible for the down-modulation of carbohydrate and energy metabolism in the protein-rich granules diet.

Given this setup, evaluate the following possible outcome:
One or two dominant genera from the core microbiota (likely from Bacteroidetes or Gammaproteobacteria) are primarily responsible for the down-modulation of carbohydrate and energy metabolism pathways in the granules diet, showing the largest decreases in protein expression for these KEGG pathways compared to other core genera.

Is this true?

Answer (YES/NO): NO